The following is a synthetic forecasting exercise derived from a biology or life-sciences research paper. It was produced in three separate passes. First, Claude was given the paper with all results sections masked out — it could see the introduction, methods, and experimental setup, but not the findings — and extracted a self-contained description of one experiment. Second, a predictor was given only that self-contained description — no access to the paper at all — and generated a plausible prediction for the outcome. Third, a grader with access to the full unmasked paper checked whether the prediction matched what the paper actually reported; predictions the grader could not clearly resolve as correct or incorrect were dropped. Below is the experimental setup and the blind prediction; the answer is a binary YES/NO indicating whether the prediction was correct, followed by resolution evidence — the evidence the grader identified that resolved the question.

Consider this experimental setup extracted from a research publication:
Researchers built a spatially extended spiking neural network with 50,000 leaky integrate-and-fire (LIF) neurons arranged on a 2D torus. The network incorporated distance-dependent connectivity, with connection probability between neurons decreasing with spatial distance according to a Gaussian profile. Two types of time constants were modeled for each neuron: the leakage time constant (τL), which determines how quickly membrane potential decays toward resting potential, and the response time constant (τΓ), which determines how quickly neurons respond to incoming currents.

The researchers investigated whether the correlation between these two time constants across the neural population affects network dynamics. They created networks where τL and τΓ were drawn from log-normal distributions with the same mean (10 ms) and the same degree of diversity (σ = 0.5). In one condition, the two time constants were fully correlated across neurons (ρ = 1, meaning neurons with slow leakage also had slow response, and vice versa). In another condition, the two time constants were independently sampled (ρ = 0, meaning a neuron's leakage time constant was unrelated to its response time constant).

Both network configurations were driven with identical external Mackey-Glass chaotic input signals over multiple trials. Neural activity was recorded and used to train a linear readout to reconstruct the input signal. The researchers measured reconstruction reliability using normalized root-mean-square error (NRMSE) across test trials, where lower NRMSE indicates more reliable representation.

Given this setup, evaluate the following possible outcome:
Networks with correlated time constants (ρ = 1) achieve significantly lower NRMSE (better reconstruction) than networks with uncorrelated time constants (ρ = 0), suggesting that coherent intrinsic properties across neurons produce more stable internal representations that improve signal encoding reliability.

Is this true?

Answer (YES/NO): NO